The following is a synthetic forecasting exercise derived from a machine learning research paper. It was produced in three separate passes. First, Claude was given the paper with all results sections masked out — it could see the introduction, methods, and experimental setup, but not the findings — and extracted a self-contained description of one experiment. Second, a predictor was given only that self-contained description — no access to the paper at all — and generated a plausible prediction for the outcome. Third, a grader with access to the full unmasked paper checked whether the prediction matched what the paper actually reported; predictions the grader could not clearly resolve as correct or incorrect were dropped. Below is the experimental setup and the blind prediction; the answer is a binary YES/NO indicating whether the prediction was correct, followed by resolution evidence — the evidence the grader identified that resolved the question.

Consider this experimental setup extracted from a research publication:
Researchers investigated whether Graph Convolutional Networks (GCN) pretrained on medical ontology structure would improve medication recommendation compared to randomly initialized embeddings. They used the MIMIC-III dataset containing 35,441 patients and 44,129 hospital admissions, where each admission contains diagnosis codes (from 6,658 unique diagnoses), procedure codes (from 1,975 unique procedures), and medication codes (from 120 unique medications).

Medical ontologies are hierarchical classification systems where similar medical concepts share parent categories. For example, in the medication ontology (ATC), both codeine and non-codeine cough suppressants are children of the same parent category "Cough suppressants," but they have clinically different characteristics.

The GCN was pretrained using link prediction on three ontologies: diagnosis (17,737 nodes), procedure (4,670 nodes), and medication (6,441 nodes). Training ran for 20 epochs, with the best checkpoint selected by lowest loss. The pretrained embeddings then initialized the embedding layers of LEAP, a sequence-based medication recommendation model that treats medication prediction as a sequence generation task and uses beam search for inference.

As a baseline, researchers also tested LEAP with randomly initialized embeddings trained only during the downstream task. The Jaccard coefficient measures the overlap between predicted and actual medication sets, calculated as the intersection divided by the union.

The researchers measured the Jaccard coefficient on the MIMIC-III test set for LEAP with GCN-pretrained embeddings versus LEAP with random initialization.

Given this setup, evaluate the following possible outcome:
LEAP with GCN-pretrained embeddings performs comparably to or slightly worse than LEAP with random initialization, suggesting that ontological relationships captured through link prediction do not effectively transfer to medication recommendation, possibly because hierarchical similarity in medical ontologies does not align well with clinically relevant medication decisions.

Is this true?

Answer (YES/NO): NO